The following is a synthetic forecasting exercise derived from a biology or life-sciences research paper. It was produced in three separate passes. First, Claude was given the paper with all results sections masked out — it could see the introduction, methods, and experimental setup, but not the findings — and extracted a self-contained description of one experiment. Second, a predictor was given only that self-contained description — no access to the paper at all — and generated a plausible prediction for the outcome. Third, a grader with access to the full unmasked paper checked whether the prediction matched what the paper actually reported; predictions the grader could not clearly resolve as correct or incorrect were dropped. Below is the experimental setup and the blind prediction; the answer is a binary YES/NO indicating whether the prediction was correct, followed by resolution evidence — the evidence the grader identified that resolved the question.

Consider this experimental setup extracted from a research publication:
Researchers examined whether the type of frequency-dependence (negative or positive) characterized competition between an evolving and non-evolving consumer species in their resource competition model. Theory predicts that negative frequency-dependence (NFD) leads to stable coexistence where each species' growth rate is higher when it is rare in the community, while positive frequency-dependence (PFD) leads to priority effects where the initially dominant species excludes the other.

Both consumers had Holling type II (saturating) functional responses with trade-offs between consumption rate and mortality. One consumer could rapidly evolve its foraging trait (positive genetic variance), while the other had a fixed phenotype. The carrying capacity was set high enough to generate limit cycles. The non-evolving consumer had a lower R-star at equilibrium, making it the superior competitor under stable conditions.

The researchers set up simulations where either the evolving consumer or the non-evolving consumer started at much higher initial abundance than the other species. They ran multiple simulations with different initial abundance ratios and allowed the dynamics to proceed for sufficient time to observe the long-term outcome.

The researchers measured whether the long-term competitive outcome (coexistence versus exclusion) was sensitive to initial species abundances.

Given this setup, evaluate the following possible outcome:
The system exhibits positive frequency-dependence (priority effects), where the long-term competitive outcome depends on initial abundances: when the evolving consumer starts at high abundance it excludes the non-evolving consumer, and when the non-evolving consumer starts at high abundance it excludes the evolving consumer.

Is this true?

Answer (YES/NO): NO